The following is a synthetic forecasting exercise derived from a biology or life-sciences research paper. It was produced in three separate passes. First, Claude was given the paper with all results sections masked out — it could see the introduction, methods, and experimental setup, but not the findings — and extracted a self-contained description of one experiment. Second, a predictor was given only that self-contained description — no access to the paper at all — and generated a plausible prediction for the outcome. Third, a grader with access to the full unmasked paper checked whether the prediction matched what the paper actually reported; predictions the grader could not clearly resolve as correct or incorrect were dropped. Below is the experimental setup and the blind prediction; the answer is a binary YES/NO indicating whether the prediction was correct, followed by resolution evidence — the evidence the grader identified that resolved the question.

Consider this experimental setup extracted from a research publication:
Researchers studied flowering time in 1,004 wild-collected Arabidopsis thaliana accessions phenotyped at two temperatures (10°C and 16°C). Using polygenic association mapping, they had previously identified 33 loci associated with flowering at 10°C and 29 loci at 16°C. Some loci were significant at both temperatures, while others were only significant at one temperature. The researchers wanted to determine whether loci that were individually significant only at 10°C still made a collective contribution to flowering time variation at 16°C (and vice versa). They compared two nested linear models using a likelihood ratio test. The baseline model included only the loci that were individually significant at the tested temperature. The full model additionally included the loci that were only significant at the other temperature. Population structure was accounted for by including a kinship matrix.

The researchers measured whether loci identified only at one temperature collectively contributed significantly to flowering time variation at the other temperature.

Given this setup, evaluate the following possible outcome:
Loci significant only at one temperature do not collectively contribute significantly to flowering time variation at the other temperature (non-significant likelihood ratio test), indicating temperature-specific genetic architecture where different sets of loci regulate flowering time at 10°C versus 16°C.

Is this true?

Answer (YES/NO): NO